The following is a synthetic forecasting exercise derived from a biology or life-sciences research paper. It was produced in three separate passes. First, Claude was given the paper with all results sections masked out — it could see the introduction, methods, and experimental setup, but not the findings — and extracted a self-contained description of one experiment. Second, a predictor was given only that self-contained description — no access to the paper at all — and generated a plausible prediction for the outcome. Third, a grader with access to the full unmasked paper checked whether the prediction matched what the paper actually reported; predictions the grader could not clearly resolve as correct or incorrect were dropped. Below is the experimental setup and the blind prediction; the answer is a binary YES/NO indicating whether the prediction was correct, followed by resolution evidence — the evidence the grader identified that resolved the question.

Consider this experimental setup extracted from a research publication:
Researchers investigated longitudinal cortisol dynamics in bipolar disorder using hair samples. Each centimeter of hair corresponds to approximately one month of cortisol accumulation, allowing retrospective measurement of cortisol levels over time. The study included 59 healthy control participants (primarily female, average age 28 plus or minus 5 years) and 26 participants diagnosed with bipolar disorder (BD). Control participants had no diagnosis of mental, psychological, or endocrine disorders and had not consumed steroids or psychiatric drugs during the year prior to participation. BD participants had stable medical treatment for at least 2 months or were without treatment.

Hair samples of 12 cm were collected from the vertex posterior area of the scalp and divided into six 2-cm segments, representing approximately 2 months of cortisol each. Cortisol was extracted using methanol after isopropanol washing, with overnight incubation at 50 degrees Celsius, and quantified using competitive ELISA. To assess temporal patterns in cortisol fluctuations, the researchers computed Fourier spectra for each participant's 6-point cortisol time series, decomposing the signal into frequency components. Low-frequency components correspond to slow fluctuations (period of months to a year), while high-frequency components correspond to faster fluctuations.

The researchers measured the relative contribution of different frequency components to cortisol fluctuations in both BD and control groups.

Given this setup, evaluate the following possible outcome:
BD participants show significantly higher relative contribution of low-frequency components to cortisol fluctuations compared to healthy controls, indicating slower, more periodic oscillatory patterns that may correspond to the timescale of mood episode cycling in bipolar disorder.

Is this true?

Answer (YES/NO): YES